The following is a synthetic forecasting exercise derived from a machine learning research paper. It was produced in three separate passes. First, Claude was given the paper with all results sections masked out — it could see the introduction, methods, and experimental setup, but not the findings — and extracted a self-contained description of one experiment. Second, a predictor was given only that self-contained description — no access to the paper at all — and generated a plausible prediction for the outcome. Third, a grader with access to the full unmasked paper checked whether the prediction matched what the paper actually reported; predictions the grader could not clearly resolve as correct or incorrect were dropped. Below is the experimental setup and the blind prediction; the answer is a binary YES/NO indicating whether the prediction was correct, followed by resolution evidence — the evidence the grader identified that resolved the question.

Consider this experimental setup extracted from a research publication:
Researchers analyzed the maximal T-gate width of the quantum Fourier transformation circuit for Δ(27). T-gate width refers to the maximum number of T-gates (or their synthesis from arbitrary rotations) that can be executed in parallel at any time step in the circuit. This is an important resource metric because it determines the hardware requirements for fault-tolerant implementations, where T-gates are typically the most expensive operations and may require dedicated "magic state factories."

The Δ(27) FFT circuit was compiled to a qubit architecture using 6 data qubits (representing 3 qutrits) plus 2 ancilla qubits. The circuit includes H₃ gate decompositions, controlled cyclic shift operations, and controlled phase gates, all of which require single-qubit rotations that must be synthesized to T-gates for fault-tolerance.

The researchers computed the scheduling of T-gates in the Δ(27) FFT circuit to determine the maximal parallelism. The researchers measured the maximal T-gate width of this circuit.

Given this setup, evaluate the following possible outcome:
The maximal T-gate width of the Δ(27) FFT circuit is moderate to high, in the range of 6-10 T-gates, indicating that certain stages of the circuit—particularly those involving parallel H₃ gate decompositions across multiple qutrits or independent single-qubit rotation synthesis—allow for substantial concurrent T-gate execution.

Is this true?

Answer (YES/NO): NO